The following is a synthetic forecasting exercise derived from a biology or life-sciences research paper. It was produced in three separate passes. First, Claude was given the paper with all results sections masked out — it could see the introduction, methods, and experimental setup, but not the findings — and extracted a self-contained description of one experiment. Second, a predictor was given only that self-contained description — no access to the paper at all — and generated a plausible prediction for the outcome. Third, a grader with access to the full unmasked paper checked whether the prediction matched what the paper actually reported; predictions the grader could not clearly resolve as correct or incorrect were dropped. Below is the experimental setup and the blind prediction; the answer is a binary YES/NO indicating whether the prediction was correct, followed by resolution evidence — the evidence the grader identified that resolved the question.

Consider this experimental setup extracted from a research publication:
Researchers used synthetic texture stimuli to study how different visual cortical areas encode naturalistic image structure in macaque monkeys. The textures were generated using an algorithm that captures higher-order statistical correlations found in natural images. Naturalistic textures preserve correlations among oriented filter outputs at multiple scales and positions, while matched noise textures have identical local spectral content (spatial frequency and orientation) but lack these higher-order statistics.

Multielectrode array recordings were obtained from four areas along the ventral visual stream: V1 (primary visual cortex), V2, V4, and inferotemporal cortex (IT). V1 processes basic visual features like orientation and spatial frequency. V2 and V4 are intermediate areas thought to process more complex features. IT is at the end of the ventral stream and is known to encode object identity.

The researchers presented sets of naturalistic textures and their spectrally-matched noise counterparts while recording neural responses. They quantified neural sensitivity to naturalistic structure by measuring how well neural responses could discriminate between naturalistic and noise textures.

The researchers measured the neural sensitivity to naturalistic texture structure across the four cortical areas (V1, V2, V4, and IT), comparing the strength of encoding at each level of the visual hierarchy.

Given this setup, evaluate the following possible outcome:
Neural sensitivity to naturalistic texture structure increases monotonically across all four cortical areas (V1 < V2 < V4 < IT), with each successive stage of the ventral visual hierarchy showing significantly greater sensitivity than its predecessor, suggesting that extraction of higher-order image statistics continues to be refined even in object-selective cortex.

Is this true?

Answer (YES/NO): NO